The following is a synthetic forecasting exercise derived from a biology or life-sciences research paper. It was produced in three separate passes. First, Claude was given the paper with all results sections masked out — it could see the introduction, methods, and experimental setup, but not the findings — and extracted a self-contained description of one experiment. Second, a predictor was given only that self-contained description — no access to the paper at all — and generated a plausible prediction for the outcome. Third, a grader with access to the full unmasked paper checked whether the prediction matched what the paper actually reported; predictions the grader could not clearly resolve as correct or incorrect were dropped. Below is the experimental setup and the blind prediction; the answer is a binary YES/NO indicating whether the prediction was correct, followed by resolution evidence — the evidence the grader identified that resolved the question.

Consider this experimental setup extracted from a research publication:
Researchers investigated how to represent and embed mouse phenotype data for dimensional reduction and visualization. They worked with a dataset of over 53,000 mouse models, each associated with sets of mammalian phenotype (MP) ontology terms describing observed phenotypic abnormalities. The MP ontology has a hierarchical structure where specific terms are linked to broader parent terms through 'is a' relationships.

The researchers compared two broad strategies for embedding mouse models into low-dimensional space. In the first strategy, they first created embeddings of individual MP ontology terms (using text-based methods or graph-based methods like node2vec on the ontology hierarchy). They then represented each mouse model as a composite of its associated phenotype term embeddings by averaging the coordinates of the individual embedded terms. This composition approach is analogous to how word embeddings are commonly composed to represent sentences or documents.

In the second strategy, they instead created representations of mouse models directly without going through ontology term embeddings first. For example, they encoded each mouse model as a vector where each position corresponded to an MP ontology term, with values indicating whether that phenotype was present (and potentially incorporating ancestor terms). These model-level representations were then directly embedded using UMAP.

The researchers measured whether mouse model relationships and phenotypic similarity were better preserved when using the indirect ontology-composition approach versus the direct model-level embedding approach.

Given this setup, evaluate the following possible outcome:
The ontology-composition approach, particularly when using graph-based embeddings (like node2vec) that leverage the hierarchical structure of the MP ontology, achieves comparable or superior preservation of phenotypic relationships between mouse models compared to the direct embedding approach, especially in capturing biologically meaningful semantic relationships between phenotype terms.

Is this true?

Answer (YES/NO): NO